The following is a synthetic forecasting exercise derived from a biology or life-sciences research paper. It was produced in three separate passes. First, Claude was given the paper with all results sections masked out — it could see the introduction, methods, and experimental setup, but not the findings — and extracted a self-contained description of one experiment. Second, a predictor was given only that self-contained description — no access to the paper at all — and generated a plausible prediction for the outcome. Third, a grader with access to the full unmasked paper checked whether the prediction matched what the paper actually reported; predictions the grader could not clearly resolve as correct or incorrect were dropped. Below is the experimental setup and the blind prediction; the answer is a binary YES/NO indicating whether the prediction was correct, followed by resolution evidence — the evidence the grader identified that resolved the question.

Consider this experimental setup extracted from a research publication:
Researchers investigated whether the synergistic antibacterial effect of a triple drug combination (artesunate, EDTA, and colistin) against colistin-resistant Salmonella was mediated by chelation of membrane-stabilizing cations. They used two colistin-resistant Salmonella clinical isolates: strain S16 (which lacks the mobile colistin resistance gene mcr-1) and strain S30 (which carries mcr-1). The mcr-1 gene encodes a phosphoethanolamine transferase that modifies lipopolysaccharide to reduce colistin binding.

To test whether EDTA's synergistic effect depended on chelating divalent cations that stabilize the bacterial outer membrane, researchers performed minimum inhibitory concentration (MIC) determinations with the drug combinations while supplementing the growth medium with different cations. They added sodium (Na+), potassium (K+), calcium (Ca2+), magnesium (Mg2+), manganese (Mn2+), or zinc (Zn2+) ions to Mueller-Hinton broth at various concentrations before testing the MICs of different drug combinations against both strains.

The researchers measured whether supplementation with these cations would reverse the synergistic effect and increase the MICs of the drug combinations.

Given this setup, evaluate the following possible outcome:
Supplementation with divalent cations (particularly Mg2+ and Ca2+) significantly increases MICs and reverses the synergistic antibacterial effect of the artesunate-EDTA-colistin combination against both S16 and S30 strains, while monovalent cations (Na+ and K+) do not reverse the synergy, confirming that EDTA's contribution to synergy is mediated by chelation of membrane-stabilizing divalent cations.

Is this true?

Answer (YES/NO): NO